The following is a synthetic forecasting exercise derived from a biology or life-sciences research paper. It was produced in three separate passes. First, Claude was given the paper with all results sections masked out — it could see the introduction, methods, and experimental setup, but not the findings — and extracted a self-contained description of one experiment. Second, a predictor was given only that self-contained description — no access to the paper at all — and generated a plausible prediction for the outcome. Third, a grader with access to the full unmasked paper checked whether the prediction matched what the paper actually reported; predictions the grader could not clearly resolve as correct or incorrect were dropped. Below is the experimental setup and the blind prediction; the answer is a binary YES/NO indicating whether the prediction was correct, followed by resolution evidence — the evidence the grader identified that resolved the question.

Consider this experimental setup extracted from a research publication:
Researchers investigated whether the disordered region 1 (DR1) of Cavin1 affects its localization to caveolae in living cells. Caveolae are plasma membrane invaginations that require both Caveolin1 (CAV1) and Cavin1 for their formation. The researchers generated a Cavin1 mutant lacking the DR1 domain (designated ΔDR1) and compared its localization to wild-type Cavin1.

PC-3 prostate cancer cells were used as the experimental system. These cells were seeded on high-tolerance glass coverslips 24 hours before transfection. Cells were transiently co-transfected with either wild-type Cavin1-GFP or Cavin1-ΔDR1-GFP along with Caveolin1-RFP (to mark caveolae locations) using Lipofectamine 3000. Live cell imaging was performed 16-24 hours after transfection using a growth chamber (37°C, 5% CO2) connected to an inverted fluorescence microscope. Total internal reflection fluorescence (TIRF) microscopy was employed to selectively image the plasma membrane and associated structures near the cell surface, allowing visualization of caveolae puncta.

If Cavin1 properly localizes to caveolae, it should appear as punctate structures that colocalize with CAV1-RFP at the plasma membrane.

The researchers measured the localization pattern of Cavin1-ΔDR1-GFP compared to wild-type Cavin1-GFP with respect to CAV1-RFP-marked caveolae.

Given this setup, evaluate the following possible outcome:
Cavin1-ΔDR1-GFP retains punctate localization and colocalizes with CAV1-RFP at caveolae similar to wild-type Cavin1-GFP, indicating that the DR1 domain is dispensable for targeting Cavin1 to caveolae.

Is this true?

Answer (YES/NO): NO